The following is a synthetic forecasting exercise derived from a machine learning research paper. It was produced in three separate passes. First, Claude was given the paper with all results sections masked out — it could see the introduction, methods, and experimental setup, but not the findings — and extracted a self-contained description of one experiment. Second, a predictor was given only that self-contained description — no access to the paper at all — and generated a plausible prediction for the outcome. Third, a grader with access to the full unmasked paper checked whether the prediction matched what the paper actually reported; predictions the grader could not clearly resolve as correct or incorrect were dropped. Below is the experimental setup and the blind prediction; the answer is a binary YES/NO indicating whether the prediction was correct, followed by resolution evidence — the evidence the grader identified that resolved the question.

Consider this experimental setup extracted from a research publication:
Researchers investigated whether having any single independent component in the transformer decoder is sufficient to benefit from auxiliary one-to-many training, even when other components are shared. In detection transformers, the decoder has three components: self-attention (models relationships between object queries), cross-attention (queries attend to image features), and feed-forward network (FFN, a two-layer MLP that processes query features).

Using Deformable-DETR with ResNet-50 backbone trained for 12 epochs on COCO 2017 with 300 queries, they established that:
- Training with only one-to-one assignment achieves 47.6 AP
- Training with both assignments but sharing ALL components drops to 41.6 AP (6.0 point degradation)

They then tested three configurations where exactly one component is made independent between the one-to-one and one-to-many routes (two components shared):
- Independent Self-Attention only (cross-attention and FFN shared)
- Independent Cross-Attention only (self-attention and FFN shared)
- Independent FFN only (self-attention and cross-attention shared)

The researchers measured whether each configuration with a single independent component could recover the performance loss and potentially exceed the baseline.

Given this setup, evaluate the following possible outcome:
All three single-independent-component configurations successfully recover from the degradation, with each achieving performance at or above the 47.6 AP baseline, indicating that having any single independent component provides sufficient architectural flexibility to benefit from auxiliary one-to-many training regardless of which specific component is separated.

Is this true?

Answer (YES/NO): YES